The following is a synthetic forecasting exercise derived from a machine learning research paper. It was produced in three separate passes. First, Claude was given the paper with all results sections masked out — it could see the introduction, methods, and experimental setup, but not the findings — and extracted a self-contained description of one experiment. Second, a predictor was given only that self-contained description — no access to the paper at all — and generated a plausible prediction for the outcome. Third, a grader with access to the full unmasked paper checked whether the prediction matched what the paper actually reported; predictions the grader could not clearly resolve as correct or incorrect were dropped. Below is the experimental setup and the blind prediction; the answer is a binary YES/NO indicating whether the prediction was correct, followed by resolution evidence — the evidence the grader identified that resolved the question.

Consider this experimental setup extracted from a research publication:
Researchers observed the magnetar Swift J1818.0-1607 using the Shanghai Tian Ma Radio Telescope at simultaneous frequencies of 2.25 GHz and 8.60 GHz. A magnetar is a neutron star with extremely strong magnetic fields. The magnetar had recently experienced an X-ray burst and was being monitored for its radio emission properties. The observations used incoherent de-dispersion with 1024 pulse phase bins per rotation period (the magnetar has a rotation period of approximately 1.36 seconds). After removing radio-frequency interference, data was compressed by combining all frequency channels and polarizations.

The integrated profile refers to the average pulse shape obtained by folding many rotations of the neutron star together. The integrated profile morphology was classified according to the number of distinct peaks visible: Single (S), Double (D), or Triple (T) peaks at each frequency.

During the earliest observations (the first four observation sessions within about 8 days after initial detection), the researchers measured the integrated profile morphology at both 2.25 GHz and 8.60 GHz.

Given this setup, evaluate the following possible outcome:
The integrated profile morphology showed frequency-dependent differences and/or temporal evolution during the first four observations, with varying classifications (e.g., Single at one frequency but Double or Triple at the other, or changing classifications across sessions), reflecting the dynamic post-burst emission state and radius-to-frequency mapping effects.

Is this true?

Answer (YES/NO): YES